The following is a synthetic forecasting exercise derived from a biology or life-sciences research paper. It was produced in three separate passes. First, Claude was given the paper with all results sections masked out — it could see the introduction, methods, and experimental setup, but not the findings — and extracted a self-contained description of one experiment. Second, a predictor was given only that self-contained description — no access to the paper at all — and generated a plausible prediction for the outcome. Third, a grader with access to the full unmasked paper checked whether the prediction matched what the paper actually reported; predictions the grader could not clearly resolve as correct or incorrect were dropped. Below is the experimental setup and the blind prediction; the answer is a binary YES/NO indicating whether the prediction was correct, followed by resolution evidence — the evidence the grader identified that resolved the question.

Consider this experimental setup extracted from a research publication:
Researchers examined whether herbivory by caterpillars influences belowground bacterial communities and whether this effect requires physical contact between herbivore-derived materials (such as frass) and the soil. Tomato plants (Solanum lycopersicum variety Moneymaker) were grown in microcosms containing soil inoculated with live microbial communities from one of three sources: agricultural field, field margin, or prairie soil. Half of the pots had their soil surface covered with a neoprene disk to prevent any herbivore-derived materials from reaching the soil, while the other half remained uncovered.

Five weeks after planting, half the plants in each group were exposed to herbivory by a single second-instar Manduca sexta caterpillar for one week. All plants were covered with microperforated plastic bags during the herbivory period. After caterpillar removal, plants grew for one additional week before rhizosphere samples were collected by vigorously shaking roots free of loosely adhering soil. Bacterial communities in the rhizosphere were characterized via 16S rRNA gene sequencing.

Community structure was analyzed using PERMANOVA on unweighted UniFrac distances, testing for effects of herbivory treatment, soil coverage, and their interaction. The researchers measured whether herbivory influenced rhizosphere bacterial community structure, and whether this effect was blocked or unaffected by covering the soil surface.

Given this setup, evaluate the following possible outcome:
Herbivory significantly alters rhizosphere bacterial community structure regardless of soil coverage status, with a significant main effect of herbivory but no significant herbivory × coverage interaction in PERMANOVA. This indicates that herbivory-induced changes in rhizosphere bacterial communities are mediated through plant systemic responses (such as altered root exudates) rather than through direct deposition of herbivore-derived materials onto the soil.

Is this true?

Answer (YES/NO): NO